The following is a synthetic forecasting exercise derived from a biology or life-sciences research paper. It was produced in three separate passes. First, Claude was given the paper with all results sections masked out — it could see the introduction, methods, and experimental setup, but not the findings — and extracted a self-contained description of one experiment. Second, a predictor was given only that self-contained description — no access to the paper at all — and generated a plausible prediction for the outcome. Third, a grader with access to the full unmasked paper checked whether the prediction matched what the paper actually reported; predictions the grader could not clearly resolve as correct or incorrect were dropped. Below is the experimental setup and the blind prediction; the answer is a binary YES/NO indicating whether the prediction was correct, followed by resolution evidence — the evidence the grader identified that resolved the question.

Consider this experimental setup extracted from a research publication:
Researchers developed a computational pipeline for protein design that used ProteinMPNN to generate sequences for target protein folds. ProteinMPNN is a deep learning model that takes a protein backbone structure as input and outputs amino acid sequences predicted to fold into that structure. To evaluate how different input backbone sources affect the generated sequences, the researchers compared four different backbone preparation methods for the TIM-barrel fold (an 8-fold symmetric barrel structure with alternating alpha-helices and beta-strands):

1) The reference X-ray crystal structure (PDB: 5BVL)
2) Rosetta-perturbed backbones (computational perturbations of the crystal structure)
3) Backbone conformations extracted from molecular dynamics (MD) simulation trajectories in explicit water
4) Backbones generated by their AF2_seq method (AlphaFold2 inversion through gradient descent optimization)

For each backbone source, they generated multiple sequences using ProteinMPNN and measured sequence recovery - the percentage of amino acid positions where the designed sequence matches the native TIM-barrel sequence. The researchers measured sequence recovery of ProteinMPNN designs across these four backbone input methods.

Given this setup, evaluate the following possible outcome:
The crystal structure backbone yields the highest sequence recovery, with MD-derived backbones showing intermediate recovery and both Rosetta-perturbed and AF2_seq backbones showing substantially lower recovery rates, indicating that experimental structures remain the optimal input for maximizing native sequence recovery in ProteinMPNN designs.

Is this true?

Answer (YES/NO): NO